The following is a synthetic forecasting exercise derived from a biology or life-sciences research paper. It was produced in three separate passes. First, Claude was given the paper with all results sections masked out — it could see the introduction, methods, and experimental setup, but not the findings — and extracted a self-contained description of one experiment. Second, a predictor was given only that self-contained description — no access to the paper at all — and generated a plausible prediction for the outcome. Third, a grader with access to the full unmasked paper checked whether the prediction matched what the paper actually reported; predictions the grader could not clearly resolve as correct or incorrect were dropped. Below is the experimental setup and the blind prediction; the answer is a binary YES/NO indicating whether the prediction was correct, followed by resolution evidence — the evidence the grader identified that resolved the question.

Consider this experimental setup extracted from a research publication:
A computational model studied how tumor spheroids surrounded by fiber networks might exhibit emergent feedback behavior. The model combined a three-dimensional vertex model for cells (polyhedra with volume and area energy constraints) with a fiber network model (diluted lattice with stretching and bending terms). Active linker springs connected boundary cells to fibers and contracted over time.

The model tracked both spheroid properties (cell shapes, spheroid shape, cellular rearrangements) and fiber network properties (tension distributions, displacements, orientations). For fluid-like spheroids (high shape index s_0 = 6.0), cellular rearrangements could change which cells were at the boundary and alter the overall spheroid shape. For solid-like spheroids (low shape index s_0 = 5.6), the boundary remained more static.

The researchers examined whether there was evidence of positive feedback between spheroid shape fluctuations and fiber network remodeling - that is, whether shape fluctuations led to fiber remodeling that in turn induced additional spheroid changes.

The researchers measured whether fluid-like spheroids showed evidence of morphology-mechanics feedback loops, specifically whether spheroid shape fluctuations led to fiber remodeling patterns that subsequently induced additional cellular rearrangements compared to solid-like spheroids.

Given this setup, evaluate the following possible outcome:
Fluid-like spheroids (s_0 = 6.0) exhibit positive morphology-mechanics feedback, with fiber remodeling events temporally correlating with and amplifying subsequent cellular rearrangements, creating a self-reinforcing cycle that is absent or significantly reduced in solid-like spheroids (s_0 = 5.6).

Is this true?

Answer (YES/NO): YES